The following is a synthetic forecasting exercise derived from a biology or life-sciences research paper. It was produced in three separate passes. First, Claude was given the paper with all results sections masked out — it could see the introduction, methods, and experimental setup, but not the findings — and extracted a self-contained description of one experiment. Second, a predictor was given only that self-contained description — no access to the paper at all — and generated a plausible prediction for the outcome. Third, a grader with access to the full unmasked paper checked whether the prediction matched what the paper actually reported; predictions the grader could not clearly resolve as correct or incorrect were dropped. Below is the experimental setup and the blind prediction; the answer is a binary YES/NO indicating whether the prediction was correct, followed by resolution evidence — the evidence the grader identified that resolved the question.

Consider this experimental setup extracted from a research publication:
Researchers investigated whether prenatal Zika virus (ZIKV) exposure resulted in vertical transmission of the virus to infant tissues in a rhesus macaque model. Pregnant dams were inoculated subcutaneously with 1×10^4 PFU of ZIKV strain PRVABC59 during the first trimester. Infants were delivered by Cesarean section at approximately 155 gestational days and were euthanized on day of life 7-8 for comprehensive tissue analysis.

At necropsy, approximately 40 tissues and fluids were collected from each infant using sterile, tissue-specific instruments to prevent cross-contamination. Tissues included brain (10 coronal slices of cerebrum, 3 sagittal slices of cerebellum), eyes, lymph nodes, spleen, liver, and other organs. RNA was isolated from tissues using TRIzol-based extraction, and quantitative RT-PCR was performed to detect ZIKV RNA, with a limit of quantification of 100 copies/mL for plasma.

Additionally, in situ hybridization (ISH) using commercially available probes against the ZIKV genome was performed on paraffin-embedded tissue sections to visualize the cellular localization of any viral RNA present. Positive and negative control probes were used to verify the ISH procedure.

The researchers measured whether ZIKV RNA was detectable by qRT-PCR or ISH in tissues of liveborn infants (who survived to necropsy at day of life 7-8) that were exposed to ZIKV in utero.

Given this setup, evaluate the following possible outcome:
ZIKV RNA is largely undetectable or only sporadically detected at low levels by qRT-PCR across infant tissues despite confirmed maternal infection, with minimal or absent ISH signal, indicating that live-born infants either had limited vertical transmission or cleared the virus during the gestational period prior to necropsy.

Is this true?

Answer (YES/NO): YES